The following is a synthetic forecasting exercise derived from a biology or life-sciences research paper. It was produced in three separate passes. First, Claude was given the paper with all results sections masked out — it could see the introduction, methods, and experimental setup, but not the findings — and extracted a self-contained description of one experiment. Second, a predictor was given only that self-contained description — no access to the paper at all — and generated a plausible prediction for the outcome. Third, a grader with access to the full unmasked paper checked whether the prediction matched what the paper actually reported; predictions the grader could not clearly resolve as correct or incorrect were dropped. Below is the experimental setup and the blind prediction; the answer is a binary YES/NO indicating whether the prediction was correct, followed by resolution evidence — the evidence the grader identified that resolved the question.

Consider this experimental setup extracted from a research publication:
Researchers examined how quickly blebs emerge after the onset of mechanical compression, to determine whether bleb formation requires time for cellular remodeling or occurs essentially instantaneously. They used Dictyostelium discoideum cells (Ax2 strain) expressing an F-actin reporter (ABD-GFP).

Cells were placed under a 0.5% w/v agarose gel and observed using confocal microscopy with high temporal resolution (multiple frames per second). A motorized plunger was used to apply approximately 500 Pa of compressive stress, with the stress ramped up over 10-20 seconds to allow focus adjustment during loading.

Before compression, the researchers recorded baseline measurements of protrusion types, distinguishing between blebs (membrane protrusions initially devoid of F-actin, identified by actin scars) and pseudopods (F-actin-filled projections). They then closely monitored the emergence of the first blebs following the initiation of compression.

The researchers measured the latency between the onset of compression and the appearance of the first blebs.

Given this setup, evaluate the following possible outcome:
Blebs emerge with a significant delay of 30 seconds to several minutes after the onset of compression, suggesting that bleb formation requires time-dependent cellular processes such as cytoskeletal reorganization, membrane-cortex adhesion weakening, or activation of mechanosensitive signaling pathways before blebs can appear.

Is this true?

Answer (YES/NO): NO